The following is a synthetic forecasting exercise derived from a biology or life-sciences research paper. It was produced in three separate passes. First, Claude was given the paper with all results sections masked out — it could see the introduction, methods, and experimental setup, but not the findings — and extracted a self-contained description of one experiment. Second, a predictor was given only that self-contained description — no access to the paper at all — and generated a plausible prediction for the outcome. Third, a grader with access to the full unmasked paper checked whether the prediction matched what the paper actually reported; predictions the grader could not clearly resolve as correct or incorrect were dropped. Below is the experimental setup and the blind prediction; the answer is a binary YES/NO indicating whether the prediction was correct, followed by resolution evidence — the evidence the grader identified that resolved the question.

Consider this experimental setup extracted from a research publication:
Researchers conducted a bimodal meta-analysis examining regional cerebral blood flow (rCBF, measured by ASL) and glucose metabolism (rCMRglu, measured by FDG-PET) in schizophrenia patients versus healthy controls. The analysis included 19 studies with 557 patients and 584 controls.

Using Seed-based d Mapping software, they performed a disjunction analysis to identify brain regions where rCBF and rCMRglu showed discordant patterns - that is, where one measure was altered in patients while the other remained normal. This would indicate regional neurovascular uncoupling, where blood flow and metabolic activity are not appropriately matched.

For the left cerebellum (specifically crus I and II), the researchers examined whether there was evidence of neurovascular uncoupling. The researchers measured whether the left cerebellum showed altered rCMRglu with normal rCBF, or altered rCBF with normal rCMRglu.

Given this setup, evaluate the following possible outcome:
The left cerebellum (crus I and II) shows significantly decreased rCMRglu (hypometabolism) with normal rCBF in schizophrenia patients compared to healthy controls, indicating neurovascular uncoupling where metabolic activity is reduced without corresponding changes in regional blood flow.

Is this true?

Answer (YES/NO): NO